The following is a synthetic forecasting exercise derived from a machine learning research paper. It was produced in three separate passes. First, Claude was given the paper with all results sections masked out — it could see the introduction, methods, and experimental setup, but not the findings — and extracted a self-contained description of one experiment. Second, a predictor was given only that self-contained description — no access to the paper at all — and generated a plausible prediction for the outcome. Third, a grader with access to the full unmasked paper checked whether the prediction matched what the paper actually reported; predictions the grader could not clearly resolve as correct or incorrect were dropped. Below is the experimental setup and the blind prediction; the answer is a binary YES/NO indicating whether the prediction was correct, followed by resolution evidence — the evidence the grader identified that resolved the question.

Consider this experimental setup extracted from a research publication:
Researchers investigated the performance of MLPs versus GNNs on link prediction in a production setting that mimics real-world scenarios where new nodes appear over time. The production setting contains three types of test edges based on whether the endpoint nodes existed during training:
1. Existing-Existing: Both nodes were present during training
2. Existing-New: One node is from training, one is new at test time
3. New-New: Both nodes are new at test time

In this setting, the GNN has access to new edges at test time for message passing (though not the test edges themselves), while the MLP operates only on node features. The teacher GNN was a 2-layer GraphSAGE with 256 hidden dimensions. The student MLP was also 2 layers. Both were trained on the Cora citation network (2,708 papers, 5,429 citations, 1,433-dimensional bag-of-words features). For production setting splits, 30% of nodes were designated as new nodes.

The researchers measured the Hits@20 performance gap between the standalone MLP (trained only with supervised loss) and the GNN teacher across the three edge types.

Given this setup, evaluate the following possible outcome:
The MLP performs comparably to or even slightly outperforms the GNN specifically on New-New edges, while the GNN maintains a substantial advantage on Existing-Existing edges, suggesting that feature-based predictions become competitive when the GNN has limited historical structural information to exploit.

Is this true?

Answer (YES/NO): NO